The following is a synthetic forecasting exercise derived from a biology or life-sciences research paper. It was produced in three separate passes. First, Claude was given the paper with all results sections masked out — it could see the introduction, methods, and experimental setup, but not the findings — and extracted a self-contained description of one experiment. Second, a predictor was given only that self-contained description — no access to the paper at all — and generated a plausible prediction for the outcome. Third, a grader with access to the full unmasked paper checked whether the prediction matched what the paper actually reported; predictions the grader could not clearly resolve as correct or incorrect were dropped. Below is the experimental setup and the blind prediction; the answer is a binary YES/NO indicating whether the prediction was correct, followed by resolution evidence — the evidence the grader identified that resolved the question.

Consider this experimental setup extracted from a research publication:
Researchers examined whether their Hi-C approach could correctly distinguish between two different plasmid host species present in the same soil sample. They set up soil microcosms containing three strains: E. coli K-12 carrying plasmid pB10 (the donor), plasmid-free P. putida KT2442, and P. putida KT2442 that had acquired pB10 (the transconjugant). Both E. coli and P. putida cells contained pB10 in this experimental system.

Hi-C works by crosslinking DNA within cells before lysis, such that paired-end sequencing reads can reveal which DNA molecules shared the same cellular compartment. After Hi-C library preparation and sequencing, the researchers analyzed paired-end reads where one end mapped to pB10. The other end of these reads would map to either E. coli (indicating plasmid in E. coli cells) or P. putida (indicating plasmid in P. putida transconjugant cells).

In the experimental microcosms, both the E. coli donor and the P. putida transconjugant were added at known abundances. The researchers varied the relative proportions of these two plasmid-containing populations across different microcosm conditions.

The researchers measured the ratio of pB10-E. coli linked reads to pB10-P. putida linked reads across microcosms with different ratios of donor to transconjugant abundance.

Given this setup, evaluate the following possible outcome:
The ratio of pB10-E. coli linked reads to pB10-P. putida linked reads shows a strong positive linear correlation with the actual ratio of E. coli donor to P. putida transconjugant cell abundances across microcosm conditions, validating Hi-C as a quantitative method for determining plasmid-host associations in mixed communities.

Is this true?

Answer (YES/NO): NO